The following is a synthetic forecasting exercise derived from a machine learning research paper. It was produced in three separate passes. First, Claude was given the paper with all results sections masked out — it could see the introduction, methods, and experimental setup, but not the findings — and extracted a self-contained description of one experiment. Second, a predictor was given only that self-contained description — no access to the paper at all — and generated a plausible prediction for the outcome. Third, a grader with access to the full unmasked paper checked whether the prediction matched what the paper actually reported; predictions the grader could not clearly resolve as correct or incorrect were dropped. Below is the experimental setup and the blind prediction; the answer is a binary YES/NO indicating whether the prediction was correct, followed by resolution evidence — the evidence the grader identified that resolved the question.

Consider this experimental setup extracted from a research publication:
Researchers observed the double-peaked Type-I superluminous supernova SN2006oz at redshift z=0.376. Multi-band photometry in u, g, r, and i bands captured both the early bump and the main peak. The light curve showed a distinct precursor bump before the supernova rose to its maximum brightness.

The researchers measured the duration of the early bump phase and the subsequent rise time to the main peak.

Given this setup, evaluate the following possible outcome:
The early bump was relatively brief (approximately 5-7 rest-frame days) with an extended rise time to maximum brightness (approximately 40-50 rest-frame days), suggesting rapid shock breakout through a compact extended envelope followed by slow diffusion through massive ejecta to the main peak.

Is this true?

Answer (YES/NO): NO